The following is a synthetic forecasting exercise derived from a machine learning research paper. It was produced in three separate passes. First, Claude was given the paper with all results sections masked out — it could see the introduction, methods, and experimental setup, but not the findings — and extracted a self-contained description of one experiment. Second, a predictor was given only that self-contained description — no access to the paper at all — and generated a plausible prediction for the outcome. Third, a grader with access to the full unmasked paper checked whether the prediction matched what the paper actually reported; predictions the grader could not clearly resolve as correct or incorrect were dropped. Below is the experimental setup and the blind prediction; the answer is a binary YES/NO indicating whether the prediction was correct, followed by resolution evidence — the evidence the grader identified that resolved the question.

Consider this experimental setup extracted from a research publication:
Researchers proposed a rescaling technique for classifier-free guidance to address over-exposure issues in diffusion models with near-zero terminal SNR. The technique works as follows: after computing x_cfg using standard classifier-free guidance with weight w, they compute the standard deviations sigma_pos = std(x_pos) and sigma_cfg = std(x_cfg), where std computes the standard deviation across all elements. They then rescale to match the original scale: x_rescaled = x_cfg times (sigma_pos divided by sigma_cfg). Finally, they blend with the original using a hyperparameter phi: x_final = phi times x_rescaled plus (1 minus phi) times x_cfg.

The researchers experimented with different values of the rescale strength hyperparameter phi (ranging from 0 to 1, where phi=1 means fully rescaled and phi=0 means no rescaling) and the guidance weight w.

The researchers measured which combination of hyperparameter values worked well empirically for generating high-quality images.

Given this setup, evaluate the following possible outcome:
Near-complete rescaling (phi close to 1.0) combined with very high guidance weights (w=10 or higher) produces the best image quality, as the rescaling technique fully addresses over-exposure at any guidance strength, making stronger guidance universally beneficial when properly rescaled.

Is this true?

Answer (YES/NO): NO